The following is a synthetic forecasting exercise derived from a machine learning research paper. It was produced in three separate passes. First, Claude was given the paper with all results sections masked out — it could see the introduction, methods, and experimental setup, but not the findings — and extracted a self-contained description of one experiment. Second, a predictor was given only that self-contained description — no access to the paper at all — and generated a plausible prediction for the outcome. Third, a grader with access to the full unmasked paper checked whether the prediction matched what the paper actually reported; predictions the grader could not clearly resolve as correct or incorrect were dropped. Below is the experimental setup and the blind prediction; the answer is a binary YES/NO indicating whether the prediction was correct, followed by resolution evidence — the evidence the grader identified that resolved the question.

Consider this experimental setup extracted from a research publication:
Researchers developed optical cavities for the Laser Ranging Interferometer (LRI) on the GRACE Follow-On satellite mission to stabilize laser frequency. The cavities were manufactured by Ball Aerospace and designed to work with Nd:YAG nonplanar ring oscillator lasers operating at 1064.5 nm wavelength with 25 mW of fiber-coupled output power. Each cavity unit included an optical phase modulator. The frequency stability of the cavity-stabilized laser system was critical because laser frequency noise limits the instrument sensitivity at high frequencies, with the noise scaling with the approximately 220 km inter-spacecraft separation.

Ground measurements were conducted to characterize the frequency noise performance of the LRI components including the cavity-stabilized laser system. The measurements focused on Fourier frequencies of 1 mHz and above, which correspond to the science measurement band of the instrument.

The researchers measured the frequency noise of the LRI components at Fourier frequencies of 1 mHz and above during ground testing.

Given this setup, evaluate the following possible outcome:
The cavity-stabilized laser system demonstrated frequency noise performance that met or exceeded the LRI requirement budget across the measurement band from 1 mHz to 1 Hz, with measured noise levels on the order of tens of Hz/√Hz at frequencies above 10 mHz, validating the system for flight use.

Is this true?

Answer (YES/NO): NO